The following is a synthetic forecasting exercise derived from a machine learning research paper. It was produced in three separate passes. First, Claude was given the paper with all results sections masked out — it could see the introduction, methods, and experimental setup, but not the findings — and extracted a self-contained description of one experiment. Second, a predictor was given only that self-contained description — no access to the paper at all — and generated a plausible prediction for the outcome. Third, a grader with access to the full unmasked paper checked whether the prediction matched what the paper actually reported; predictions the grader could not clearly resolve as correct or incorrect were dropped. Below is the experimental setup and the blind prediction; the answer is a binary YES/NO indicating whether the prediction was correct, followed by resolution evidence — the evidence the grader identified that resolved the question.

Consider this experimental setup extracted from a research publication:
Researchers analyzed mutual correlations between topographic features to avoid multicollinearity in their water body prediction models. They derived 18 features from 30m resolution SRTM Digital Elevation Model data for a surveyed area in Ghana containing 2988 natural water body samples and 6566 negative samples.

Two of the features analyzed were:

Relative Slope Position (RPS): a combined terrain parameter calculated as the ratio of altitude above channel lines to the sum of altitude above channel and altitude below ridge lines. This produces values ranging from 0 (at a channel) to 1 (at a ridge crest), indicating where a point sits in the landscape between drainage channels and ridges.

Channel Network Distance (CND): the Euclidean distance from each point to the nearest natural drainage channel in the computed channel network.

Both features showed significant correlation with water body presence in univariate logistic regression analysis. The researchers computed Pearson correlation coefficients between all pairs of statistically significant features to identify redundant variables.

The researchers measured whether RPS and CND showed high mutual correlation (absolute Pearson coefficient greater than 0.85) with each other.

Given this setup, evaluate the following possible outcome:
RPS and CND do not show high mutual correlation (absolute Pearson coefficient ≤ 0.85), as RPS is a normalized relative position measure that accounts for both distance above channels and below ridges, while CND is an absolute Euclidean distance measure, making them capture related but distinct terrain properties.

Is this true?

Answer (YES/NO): NO